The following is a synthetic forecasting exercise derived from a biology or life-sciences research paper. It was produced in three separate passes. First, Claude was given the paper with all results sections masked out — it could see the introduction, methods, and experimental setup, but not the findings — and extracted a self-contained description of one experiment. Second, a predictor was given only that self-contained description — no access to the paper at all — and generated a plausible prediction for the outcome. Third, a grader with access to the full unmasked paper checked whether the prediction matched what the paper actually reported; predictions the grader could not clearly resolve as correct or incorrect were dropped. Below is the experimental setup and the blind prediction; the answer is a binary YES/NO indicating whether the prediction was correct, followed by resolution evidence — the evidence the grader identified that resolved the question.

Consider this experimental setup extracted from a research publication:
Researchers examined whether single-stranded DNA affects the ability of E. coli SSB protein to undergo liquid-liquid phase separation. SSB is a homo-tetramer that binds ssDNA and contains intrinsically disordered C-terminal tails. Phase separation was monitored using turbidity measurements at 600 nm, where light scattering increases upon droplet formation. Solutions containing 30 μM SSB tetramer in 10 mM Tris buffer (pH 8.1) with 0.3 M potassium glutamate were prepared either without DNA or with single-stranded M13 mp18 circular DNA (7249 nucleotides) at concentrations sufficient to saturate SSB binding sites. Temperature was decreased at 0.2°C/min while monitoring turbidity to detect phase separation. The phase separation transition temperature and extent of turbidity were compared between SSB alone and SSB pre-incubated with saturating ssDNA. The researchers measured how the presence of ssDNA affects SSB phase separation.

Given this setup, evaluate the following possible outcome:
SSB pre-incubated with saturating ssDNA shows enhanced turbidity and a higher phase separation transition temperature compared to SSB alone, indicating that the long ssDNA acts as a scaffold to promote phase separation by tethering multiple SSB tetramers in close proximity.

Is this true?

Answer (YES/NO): NO